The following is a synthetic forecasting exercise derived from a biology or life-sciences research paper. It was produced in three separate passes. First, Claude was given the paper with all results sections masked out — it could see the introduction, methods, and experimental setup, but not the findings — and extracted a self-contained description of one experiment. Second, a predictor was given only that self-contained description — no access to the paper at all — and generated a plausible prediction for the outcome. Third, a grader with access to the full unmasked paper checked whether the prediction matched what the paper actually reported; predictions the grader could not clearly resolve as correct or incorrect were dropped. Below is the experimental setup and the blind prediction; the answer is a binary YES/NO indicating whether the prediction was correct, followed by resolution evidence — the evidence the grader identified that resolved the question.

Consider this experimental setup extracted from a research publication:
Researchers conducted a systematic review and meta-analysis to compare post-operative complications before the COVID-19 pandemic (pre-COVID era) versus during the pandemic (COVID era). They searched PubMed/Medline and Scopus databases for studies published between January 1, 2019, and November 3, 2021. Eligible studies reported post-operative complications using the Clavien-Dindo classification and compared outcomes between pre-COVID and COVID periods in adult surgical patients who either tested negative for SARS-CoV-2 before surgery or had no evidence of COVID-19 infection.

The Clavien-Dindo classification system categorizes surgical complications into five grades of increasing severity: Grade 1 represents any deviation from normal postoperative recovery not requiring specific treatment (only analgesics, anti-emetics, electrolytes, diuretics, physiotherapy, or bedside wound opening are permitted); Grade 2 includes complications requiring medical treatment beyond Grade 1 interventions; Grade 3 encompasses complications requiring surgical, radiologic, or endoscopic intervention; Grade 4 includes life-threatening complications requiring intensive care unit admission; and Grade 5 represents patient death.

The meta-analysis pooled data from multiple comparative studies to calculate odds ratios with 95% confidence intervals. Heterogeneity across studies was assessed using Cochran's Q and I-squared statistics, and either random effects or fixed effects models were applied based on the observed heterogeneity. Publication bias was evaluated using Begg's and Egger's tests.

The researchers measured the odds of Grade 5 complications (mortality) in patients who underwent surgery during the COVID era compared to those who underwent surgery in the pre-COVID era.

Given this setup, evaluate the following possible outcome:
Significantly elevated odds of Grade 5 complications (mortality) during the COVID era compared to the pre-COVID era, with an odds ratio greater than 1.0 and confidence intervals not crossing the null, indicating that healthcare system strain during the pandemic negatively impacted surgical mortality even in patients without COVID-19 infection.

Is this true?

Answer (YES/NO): YES